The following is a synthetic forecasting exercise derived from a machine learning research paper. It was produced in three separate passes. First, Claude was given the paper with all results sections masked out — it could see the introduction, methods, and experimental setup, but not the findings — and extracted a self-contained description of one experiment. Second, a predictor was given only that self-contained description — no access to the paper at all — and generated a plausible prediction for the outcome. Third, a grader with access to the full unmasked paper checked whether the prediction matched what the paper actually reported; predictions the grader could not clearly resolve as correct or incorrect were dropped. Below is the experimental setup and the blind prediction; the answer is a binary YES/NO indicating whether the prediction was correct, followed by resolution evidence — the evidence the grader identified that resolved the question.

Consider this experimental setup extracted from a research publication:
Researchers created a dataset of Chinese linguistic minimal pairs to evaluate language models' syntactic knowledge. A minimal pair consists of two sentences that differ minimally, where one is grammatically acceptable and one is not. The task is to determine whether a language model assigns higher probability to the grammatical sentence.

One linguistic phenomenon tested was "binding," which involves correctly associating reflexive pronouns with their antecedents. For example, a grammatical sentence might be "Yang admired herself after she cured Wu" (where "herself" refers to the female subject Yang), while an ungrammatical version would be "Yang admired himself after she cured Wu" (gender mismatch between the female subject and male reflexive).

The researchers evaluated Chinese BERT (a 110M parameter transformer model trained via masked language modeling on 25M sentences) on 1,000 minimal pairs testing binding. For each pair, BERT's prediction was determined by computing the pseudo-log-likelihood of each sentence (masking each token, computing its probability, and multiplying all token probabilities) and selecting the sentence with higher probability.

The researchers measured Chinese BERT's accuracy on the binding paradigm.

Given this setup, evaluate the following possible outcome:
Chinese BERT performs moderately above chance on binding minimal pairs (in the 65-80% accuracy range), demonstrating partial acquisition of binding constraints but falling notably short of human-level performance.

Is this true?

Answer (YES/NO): NO